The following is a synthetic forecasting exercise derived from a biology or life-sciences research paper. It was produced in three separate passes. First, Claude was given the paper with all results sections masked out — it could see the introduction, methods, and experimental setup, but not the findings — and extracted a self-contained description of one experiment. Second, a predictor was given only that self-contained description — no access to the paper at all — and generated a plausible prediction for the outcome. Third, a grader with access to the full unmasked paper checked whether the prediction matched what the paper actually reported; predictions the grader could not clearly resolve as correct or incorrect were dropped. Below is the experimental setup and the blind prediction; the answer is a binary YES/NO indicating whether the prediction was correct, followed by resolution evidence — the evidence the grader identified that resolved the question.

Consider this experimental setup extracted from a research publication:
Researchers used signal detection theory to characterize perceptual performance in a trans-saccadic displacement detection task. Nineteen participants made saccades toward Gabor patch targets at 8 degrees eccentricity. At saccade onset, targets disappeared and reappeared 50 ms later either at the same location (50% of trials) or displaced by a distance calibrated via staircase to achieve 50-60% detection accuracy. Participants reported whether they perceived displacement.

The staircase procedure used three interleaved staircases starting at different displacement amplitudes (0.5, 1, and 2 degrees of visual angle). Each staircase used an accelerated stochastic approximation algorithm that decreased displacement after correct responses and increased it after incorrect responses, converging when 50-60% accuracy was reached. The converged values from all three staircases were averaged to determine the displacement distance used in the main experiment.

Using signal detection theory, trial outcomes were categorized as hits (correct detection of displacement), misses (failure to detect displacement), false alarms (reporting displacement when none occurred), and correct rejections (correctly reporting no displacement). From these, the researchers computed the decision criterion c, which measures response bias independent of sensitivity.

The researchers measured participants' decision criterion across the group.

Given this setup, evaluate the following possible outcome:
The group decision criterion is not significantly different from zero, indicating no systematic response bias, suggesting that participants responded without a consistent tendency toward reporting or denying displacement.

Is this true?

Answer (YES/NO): NO